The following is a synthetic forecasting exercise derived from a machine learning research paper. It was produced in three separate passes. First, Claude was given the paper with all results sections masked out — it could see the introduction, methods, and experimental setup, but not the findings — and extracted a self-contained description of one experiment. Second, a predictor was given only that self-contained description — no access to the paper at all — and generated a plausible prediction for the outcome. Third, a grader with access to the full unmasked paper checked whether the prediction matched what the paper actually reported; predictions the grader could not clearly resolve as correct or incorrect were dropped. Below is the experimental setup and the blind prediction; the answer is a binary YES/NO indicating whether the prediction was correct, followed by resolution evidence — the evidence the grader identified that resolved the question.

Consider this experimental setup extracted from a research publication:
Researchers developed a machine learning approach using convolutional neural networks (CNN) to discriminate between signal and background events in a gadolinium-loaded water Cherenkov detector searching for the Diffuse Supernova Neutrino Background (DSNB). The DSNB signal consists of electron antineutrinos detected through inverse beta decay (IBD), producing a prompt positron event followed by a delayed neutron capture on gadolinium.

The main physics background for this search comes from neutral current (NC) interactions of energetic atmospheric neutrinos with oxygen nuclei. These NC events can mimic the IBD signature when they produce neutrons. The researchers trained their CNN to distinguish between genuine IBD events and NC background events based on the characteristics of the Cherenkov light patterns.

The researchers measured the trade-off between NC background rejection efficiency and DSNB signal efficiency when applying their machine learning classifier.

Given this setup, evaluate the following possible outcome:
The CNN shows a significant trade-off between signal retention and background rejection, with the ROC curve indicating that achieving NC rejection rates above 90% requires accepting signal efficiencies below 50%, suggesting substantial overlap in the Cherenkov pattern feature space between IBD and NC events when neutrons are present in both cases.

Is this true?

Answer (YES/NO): NO